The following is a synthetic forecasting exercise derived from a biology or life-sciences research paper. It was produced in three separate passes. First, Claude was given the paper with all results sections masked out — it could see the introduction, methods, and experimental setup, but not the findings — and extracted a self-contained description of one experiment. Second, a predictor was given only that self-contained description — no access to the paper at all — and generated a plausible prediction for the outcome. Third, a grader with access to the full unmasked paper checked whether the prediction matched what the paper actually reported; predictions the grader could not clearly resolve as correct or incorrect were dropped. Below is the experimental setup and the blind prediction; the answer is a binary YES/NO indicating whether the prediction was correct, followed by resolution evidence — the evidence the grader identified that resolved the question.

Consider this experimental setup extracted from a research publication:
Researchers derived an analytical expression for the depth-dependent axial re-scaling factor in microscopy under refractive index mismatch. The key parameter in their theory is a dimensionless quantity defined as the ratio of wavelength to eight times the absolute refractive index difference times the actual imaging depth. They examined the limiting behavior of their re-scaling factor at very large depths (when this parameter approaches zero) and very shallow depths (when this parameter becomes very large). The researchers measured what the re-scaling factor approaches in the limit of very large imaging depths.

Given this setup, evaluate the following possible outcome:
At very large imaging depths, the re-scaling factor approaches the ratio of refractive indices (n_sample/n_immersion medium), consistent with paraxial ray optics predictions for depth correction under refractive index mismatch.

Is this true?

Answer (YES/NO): YES